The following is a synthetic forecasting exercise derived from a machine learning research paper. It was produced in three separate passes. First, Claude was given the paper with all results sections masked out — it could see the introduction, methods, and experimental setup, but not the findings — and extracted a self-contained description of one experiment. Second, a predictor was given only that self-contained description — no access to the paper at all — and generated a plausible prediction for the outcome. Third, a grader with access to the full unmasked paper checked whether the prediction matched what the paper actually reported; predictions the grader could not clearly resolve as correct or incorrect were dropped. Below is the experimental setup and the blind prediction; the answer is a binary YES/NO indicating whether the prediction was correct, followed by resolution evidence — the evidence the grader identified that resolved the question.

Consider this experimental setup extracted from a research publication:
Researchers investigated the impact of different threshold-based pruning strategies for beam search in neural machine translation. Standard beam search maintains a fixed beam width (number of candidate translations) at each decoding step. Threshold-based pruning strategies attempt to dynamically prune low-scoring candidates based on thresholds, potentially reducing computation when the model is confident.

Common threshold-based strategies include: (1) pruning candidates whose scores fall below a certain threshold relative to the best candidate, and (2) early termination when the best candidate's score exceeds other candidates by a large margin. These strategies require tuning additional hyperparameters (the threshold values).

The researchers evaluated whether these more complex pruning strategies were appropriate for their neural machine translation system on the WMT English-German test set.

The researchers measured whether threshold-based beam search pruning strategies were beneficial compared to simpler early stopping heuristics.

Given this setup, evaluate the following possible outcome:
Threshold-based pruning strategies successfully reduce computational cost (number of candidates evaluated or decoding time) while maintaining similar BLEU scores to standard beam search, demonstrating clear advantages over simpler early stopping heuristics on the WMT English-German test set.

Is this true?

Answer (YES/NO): NO